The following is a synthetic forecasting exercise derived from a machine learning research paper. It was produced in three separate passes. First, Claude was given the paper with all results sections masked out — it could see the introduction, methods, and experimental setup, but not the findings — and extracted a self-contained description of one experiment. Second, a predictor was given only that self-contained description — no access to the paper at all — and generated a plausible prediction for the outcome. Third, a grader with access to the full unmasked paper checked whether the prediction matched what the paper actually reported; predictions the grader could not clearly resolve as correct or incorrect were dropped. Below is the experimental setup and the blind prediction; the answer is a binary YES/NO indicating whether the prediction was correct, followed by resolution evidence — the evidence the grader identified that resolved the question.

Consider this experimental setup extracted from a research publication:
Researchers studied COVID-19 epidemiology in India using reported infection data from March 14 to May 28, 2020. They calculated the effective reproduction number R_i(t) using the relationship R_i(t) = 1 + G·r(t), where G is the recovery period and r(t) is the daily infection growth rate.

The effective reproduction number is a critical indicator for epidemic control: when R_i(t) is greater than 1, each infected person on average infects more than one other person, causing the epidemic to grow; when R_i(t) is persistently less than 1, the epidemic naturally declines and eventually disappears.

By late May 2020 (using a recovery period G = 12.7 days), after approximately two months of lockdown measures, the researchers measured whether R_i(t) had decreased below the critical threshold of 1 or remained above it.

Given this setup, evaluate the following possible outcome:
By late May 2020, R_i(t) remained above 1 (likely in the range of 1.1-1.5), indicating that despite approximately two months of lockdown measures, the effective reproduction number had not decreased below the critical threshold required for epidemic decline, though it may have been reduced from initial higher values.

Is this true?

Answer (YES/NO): NO